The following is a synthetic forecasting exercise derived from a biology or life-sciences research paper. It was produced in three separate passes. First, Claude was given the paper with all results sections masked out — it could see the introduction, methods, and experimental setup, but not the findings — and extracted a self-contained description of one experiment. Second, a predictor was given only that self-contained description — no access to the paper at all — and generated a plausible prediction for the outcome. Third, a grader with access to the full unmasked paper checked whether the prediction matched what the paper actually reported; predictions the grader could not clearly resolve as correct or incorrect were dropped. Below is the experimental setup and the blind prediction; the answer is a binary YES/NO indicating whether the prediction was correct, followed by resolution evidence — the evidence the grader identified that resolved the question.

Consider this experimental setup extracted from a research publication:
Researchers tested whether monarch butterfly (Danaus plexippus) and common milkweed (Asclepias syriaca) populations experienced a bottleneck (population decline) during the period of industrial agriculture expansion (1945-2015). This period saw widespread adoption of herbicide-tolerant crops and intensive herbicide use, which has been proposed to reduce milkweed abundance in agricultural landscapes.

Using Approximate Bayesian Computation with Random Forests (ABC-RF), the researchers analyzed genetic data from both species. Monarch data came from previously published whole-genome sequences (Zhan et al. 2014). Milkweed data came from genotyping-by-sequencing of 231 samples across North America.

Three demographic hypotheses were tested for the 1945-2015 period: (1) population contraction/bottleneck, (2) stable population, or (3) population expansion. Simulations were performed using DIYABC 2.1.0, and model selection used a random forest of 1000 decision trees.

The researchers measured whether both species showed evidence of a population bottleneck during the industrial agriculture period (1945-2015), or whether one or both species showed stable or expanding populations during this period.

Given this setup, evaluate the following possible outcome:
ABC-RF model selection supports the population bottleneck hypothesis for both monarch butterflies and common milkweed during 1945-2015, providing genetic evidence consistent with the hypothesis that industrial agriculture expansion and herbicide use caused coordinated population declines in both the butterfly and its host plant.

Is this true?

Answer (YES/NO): NO